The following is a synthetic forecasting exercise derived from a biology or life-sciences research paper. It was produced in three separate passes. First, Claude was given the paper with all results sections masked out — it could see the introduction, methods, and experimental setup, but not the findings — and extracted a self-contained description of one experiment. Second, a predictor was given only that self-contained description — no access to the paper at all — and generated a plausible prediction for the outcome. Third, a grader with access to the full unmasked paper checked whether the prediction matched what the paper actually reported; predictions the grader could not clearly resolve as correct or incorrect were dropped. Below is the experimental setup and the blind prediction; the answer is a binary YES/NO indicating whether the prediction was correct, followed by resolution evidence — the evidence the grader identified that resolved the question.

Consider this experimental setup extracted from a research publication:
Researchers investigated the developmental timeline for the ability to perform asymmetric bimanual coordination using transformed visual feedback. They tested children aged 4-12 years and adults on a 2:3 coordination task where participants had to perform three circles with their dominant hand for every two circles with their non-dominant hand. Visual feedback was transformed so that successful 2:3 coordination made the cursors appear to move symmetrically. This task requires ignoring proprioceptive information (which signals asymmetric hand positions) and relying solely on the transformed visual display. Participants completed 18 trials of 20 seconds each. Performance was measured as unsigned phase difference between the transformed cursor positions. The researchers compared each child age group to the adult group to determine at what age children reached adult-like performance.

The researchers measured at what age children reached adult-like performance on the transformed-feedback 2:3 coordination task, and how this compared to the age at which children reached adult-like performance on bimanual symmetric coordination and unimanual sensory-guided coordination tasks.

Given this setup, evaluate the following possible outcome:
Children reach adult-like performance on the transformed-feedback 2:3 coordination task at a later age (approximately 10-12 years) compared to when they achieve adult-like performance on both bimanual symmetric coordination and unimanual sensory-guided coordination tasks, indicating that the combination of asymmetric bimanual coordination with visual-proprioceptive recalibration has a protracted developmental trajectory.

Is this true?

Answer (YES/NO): YES